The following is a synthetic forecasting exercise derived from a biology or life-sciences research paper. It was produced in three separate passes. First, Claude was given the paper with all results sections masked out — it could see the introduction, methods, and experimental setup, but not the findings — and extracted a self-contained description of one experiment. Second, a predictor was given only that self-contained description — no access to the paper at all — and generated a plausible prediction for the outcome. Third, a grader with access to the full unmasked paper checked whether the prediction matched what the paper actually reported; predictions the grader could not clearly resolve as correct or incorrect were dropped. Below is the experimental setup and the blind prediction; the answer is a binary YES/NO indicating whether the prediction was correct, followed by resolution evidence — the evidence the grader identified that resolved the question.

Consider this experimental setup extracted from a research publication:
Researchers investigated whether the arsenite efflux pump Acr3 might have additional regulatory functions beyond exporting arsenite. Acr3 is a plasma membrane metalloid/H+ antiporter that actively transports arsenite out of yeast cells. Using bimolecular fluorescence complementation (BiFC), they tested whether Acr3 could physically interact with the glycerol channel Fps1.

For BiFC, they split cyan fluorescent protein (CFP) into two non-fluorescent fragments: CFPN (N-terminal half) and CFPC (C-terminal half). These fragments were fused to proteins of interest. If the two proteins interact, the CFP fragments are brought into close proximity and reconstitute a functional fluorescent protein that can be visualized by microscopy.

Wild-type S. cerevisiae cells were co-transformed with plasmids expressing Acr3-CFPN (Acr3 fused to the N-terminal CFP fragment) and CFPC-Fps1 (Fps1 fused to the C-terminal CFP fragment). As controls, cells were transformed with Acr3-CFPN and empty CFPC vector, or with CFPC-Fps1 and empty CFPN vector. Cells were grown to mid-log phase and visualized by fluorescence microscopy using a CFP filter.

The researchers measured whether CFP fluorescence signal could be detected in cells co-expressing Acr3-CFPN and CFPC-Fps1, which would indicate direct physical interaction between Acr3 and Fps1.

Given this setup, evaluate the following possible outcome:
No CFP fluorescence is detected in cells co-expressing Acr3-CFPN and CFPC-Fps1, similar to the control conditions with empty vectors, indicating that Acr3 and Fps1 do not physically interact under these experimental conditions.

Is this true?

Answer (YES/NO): NO